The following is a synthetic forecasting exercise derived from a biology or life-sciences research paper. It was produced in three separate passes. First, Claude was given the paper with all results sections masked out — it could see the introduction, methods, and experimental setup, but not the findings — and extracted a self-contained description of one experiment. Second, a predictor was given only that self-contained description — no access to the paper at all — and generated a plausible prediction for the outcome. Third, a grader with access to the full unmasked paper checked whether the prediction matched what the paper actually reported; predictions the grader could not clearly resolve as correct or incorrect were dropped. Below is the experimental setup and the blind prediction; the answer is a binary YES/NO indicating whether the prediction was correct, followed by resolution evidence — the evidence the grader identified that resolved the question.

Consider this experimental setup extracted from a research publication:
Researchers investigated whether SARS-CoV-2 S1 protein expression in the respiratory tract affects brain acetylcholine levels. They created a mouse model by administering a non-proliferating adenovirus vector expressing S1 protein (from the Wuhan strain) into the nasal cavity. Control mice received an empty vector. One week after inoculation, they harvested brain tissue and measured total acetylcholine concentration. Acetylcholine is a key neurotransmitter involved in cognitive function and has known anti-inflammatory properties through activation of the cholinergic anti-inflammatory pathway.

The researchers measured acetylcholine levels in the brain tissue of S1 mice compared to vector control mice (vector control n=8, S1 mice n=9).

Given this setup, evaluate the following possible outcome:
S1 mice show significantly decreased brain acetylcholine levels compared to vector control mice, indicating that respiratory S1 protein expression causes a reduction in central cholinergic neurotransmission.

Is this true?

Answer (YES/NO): YES